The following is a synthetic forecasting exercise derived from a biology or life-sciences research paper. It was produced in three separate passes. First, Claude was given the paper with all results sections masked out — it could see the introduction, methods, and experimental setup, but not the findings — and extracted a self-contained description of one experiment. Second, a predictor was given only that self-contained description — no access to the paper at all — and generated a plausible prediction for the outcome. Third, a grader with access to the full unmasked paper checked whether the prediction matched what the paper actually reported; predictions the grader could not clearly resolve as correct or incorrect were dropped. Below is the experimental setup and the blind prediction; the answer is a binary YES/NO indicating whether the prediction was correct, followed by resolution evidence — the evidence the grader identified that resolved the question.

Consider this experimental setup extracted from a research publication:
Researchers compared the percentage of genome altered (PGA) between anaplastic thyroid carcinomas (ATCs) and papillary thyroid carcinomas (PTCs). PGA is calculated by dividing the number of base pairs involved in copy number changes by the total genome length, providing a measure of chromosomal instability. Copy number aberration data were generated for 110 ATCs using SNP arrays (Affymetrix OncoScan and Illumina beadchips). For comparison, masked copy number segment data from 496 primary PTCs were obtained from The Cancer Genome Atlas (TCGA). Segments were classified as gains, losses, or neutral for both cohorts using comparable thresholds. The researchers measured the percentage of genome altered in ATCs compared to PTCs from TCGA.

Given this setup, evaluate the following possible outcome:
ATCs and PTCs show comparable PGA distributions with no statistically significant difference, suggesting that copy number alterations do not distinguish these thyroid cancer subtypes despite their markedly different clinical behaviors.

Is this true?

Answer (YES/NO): NO